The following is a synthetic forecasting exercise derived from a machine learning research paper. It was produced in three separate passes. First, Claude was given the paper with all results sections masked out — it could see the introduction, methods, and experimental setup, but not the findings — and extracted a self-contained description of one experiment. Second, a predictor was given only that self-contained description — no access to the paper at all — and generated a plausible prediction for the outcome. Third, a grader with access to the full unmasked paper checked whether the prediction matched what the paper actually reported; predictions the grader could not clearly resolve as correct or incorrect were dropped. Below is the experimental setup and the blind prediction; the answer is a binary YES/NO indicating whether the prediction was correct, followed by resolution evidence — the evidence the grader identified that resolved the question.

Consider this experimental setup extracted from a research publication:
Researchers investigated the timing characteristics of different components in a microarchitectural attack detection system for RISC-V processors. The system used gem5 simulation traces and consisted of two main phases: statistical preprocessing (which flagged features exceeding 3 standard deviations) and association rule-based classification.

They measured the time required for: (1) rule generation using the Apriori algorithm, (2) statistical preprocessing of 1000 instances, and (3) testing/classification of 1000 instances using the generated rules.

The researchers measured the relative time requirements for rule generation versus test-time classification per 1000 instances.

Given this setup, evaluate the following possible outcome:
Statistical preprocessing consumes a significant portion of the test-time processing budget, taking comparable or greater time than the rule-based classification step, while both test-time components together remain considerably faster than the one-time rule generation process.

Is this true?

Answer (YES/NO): NO